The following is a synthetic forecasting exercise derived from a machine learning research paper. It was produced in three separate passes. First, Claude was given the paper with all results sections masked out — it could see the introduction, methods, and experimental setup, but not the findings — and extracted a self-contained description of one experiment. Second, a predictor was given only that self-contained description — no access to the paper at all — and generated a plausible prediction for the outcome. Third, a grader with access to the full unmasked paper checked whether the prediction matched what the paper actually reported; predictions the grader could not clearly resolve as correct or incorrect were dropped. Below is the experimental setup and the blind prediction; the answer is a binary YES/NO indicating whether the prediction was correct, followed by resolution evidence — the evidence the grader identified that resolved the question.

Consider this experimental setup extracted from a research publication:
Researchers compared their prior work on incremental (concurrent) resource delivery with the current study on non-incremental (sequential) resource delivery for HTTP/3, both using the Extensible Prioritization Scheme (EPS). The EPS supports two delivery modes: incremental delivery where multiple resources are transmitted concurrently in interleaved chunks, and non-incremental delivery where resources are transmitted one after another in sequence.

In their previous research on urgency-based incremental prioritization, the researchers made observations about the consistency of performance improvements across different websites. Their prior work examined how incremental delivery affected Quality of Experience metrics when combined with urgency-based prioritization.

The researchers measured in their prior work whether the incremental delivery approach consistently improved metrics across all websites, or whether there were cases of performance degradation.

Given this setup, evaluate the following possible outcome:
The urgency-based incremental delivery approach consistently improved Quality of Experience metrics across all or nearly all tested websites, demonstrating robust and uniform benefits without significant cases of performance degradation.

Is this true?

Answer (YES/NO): NO